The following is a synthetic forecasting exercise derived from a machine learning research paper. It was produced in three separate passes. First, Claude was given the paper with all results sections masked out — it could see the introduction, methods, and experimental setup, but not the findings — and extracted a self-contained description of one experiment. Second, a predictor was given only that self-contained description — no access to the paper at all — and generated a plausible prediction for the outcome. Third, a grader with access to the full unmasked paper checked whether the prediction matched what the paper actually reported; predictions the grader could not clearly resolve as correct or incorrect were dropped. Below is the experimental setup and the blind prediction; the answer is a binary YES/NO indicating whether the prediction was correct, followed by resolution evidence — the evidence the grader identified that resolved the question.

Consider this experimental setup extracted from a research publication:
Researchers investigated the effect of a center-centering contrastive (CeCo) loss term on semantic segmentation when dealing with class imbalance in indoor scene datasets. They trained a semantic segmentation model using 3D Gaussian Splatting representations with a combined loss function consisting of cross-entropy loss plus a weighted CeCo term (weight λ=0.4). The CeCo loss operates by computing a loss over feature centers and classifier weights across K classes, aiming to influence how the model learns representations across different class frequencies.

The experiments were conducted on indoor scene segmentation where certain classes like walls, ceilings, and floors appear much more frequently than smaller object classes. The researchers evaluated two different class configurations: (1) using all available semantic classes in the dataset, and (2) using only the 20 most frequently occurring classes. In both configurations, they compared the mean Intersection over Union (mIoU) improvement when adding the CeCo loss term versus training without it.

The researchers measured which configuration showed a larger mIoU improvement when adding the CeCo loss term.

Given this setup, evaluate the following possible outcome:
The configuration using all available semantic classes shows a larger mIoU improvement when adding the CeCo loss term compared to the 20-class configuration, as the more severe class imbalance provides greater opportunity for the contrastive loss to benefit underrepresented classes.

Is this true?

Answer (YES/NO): YES